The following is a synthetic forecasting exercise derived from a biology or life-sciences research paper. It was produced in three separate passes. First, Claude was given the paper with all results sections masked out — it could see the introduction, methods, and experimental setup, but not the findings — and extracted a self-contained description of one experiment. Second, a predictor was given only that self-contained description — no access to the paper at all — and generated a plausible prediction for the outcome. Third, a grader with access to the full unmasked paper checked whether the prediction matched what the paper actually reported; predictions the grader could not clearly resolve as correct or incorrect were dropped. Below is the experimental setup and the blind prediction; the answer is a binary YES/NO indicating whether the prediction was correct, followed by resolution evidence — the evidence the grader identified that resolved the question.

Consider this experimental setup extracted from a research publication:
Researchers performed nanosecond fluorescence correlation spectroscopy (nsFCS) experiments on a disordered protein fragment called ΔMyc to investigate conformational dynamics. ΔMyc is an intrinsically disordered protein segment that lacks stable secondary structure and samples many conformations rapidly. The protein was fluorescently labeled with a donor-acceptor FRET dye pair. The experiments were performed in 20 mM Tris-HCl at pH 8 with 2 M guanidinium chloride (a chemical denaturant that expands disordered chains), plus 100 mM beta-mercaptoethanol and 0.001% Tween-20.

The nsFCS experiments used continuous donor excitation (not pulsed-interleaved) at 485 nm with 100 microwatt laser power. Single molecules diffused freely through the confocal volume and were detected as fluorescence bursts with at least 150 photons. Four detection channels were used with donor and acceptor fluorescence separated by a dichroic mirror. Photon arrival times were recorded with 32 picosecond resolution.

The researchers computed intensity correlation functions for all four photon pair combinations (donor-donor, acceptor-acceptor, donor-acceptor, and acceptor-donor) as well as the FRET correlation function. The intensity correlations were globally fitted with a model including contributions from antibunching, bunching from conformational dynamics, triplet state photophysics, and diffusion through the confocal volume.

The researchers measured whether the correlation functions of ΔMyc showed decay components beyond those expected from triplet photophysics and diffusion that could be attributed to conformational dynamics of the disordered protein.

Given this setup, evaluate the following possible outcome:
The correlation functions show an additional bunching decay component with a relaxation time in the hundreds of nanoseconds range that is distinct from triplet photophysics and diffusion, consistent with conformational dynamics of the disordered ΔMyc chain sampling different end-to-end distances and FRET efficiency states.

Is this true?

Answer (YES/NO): NO